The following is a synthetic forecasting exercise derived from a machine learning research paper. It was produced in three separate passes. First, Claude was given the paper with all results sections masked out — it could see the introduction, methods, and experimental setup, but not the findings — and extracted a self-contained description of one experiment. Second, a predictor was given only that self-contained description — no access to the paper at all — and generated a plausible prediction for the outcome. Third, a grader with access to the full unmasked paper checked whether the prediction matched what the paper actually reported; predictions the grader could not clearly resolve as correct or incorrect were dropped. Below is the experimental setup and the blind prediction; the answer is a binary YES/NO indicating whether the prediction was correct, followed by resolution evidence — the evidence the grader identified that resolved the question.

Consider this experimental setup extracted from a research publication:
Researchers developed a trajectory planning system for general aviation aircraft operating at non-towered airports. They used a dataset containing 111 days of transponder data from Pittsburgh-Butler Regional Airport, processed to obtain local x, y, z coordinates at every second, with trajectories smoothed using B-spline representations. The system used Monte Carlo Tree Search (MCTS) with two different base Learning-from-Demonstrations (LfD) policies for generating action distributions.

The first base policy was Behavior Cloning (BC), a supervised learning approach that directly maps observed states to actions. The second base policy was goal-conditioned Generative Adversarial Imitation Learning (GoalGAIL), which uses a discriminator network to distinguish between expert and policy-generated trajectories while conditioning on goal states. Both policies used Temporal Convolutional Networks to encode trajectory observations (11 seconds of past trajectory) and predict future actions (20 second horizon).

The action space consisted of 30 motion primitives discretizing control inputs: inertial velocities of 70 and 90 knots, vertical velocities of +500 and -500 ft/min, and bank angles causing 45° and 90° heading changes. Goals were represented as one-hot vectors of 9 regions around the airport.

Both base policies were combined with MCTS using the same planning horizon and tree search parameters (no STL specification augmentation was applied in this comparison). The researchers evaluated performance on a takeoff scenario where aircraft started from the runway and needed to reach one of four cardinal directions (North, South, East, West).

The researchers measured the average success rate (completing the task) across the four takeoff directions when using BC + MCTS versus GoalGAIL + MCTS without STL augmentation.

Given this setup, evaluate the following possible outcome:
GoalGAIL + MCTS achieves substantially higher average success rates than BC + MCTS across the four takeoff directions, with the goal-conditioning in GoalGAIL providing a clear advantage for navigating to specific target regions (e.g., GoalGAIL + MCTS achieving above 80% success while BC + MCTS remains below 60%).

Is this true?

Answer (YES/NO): NO